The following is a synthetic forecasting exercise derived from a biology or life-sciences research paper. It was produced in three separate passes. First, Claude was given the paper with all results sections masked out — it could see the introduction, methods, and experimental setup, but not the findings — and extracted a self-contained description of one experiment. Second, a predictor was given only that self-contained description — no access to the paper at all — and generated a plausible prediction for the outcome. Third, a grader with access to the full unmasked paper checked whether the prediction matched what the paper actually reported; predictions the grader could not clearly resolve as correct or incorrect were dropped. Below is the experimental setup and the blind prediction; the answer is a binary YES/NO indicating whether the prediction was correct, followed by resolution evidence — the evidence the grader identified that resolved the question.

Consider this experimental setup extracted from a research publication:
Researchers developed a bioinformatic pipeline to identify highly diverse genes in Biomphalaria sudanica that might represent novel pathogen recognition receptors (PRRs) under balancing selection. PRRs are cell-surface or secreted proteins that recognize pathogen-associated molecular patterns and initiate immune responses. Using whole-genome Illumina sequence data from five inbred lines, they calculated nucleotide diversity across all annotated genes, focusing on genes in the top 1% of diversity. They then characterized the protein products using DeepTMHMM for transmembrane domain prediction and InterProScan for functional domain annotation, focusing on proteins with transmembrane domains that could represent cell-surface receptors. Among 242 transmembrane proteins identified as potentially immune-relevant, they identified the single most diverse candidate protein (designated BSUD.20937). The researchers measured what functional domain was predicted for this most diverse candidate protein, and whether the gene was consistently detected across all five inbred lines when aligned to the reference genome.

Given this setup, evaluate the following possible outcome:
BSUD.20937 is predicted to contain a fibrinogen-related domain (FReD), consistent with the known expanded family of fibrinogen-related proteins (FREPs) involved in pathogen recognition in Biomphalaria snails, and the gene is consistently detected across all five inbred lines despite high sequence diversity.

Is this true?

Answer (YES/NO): NO